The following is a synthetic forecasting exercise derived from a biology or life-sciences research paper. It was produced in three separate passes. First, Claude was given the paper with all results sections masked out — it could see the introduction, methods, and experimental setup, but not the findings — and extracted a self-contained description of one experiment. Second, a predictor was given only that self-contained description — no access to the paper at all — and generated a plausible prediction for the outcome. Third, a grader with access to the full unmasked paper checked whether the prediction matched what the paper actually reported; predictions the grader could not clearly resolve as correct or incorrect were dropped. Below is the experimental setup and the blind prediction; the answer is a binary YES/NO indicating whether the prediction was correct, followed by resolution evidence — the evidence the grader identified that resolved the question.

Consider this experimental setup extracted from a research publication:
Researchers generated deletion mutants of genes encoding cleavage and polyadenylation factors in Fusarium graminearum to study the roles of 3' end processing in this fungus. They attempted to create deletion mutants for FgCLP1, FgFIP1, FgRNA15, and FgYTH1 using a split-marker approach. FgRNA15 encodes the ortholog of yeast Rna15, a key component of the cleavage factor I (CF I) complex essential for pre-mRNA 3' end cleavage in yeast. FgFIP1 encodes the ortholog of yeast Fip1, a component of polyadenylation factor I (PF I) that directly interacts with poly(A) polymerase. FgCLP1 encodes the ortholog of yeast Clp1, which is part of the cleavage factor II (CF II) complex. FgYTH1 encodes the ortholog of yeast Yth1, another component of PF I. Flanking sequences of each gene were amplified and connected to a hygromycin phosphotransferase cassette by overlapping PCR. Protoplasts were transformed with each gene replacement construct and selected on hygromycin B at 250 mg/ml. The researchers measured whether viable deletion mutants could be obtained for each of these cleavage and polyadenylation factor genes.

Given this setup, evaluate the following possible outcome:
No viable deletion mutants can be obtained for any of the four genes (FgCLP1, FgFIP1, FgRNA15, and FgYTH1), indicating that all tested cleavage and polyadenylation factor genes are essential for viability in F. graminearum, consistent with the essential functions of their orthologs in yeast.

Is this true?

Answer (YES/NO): NO